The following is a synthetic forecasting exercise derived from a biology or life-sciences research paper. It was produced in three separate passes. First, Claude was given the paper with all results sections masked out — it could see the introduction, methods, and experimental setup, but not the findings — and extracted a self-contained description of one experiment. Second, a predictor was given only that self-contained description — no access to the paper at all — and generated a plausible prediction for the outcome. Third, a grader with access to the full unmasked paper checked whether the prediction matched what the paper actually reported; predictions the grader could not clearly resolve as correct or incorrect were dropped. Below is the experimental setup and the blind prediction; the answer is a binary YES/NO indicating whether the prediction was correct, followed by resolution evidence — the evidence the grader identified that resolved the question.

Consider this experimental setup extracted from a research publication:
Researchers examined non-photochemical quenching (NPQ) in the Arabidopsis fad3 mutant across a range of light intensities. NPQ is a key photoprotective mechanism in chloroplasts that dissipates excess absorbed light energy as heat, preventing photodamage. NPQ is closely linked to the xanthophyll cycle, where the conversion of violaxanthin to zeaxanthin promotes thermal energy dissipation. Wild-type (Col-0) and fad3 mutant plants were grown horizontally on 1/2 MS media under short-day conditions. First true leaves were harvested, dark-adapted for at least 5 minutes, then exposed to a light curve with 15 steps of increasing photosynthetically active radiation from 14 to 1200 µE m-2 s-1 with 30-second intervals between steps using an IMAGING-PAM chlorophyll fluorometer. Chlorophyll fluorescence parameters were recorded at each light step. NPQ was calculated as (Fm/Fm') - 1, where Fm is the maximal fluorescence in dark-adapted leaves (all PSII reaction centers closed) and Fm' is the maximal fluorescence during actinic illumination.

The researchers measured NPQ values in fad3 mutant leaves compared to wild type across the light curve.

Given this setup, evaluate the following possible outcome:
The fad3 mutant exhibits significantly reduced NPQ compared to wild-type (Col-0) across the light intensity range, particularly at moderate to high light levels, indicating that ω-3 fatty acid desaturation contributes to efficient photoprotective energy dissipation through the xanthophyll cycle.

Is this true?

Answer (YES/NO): YES